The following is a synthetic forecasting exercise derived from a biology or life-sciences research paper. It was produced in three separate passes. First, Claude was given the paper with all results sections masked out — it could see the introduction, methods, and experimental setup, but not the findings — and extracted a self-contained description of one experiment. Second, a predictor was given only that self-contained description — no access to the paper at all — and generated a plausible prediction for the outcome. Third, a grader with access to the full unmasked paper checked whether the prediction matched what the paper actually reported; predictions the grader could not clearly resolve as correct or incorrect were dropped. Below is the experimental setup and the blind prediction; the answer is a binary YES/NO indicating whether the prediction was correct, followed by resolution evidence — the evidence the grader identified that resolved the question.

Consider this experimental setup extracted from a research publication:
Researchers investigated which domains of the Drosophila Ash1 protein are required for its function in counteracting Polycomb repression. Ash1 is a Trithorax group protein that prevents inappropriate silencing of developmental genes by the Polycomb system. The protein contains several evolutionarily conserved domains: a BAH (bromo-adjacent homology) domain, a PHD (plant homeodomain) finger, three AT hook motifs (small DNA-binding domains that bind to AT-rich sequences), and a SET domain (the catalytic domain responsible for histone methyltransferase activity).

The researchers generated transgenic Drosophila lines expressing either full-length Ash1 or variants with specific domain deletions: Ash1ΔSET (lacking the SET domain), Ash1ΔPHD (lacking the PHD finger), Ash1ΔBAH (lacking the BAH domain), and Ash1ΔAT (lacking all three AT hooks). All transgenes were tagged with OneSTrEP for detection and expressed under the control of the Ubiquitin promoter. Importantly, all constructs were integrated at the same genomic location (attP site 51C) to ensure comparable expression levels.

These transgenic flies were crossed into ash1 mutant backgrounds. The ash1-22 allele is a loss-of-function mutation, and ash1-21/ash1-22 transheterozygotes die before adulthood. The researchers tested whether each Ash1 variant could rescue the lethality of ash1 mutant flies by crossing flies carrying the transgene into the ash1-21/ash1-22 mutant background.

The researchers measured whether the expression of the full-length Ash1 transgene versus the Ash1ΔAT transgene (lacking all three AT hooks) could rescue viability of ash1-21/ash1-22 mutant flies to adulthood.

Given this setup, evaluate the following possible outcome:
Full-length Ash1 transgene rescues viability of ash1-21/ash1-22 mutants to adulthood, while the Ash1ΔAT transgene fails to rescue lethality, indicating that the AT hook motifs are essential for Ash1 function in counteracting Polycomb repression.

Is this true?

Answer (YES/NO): NO